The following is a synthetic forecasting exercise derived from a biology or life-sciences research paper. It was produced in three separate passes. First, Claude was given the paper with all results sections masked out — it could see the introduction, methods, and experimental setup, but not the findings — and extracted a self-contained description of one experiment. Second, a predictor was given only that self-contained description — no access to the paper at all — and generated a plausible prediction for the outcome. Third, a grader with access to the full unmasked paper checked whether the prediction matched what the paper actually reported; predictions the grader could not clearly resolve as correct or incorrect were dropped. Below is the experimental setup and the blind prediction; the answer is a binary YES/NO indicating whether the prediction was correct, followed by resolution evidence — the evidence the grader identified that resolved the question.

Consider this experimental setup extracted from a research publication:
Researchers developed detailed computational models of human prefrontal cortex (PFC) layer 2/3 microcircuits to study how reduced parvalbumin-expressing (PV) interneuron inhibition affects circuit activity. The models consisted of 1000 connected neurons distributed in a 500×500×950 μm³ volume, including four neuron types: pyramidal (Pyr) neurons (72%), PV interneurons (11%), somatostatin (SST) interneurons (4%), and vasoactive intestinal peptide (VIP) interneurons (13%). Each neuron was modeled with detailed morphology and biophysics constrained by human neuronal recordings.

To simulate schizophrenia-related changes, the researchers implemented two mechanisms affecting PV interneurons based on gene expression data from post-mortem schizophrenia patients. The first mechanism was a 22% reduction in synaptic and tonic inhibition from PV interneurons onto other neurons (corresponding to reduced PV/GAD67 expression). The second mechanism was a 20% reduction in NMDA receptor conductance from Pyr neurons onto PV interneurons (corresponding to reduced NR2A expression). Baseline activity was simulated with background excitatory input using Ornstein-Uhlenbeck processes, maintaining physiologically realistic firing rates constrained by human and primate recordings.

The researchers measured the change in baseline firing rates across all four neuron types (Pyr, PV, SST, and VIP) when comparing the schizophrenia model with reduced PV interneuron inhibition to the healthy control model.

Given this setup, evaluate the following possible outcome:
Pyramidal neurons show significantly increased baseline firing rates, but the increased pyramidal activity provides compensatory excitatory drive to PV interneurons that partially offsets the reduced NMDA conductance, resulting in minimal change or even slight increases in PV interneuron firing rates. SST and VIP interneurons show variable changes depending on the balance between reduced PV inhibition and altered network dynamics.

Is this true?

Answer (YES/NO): NO